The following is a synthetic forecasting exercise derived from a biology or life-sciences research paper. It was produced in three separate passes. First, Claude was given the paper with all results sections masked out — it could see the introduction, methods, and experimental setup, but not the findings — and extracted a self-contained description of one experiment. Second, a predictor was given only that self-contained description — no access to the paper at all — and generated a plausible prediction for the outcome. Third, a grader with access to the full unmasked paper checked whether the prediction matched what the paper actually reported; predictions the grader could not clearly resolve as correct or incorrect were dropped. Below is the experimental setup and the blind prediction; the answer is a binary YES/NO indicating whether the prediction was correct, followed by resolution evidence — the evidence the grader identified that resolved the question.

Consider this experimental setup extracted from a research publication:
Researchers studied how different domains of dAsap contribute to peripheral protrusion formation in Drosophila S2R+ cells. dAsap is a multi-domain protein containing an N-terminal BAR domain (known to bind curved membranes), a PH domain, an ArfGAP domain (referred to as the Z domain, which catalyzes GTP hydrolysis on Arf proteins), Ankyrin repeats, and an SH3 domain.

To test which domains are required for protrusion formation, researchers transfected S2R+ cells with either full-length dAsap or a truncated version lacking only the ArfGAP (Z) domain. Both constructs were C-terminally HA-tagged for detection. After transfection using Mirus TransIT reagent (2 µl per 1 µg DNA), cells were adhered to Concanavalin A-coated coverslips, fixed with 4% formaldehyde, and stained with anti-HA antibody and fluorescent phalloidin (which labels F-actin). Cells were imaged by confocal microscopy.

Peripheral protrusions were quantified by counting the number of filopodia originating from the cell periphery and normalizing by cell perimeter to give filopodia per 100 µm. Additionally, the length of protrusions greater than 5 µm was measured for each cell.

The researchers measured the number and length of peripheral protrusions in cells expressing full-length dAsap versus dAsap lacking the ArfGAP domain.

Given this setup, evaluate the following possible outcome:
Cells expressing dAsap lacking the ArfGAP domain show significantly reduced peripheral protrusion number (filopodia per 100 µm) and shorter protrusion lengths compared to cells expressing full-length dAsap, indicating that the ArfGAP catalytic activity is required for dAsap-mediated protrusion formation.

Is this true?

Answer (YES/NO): YES